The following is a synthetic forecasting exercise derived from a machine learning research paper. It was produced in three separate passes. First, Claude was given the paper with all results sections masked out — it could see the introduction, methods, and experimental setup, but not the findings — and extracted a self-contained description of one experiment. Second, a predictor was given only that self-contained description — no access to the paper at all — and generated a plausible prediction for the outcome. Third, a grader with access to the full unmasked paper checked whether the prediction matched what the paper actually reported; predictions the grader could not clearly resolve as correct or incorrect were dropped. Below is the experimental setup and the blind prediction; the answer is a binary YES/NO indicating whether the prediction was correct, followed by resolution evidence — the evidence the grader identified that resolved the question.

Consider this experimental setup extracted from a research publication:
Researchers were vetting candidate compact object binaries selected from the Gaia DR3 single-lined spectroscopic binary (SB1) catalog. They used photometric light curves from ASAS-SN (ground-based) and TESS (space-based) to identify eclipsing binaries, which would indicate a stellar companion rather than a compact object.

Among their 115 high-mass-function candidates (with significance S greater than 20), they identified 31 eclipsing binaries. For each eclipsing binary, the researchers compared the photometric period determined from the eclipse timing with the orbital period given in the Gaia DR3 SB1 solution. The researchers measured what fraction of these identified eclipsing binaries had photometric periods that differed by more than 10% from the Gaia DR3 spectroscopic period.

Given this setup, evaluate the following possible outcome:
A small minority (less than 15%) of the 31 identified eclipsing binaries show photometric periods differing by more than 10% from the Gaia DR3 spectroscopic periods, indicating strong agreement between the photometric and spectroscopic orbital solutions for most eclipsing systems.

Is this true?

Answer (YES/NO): NO